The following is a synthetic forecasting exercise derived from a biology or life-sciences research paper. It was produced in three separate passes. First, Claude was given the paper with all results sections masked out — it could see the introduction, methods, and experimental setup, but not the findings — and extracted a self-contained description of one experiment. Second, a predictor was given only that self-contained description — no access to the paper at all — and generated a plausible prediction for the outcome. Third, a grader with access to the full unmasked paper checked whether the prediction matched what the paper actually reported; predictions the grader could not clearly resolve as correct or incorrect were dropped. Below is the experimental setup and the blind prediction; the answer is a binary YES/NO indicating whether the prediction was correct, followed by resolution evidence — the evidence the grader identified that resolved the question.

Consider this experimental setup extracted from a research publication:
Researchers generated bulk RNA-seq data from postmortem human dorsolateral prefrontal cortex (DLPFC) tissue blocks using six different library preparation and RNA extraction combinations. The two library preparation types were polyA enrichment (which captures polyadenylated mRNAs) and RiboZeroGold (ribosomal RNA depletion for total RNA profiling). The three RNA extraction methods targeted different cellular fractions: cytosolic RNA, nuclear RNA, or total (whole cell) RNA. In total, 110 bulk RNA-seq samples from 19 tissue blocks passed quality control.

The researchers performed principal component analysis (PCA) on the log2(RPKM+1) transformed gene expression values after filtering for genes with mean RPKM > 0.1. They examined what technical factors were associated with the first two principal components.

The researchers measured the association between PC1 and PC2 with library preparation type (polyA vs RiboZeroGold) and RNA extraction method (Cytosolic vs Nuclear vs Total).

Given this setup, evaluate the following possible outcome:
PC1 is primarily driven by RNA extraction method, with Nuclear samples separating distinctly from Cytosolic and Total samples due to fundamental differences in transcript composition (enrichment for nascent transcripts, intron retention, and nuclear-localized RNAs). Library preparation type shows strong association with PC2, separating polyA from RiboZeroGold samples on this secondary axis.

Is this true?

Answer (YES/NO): NO